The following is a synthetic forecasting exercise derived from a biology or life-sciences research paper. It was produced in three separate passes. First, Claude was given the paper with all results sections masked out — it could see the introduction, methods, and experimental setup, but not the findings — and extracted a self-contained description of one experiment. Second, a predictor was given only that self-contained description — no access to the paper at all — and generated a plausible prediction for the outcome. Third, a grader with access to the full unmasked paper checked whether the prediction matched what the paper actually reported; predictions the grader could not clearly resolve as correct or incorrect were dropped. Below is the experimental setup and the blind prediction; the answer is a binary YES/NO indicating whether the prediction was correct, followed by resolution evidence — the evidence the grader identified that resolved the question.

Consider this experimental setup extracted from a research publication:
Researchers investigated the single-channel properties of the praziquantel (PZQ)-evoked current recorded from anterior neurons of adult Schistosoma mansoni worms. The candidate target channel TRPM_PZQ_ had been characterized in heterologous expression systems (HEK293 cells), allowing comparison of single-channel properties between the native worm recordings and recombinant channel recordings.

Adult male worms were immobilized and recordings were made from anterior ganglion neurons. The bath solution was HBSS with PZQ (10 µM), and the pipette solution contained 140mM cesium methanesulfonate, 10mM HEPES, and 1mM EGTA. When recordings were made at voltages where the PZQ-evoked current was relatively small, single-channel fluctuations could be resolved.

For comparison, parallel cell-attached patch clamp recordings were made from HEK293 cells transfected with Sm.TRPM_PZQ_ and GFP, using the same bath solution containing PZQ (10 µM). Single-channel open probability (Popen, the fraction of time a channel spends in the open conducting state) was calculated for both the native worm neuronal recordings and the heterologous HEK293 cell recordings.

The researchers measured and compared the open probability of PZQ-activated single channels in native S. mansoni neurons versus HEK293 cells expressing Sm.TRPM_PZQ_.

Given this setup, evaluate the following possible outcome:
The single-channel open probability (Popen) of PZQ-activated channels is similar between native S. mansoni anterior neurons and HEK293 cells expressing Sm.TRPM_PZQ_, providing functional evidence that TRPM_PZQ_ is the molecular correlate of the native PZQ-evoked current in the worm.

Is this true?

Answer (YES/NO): YES